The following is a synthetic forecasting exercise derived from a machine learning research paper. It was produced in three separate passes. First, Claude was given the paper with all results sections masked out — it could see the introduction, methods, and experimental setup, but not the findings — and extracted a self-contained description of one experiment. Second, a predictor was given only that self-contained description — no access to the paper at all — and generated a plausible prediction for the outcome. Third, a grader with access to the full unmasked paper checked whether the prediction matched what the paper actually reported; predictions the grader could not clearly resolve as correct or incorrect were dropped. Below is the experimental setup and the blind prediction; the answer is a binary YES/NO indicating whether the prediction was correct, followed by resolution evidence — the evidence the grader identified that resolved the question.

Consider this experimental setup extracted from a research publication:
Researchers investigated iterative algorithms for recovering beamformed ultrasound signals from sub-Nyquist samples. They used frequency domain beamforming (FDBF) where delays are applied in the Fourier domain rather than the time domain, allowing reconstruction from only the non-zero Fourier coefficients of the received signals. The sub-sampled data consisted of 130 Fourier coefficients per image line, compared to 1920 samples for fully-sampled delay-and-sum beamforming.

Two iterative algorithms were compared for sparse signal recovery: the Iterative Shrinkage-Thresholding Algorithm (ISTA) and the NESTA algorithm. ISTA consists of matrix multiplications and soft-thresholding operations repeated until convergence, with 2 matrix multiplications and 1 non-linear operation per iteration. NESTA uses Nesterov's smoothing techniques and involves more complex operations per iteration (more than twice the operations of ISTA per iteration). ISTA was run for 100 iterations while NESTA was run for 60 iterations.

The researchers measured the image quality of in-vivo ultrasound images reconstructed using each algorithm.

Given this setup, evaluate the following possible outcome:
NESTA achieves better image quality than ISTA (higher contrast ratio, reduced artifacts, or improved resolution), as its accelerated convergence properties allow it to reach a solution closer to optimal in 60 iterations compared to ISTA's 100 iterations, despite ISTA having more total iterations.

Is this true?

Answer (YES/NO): YES